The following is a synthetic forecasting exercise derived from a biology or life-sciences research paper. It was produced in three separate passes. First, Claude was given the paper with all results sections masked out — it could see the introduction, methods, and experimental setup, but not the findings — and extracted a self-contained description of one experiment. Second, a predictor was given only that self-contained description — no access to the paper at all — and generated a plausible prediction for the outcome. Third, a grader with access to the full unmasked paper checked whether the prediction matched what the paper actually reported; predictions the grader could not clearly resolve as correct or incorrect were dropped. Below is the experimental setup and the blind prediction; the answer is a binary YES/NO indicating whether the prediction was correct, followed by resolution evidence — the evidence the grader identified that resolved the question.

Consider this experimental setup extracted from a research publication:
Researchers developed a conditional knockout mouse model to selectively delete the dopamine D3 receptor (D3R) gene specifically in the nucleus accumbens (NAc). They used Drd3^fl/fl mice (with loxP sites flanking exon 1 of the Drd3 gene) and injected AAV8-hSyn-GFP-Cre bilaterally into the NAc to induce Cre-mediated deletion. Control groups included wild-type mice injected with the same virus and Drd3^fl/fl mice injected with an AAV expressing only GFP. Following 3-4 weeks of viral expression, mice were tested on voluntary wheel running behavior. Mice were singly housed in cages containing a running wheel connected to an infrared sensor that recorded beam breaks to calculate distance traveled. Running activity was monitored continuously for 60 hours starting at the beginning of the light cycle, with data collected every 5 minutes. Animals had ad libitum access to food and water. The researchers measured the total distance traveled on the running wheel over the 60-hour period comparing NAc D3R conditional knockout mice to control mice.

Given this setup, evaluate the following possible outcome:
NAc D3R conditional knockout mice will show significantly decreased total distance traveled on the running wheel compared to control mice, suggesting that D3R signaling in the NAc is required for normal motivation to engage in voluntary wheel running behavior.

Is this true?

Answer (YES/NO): YES